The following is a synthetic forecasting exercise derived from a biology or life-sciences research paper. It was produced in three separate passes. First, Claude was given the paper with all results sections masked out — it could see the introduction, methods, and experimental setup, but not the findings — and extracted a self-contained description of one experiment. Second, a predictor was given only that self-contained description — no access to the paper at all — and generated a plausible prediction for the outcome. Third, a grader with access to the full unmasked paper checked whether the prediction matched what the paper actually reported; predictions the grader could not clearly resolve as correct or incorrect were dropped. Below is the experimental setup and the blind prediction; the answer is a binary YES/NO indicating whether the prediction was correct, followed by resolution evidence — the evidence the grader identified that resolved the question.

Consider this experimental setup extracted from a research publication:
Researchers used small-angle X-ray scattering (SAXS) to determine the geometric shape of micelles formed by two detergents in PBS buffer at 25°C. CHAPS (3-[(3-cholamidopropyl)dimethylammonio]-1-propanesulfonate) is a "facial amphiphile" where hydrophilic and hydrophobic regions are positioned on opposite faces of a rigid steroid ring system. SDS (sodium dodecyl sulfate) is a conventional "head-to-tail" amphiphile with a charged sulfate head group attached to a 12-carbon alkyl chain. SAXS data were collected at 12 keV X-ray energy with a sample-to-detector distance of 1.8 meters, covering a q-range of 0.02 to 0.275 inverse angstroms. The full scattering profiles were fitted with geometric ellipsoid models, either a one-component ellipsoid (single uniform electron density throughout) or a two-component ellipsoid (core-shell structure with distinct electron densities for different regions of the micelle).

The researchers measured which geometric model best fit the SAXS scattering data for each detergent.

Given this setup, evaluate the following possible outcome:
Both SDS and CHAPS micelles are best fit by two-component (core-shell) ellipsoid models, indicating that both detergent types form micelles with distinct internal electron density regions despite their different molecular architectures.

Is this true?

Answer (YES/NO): NO